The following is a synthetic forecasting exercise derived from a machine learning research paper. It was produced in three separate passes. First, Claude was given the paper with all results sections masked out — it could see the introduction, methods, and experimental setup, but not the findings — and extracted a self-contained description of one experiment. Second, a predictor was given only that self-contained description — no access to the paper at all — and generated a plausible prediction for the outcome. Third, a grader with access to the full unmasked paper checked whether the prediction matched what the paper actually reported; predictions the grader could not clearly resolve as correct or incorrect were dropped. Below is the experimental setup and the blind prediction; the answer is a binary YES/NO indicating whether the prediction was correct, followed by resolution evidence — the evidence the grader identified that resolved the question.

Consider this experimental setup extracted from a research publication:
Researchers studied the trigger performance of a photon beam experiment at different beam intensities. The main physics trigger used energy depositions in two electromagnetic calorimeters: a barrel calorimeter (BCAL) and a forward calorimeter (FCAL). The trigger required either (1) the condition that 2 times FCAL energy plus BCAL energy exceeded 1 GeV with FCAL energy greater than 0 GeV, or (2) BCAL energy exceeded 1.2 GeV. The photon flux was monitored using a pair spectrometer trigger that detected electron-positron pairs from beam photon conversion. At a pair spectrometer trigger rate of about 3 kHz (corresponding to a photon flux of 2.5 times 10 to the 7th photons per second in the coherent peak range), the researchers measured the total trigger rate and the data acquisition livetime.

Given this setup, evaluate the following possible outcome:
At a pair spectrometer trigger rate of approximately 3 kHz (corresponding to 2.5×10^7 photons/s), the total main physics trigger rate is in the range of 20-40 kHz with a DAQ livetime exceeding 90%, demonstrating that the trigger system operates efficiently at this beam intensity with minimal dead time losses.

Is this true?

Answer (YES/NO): YES